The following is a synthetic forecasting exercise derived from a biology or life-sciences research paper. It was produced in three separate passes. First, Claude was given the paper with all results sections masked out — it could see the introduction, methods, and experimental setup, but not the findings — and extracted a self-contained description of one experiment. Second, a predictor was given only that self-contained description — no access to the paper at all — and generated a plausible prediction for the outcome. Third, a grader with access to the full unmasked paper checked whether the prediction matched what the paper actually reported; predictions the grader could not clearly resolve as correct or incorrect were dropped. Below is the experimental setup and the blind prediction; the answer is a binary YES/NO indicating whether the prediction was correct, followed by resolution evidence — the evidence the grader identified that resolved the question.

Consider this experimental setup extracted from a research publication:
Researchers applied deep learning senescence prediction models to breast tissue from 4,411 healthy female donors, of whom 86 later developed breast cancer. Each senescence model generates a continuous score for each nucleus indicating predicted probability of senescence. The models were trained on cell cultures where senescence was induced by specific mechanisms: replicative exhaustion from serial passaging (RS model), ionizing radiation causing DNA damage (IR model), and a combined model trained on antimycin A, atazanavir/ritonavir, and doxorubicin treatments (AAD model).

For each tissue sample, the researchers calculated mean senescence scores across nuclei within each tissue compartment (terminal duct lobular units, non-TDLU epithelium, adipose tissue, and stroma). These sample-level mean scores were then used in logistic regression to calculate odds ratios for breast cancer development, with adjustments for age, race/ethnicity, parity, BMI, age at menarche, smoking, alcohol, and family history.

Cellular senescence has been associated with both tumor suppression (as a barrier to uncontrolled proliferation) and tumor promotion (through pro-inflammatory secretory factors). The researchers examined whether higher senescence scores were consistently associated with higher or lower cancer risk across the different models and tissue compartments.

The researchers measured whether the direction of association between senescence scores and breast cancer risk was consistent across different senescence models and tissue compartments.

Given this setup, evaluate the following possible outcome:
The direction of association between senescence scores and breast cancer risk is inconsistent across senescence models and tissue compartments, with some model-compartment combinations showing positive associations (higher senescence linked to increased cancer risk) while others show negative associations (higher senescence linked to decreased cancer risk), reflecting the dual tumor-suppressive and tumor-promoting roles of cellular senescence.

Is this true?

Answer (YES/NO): YES